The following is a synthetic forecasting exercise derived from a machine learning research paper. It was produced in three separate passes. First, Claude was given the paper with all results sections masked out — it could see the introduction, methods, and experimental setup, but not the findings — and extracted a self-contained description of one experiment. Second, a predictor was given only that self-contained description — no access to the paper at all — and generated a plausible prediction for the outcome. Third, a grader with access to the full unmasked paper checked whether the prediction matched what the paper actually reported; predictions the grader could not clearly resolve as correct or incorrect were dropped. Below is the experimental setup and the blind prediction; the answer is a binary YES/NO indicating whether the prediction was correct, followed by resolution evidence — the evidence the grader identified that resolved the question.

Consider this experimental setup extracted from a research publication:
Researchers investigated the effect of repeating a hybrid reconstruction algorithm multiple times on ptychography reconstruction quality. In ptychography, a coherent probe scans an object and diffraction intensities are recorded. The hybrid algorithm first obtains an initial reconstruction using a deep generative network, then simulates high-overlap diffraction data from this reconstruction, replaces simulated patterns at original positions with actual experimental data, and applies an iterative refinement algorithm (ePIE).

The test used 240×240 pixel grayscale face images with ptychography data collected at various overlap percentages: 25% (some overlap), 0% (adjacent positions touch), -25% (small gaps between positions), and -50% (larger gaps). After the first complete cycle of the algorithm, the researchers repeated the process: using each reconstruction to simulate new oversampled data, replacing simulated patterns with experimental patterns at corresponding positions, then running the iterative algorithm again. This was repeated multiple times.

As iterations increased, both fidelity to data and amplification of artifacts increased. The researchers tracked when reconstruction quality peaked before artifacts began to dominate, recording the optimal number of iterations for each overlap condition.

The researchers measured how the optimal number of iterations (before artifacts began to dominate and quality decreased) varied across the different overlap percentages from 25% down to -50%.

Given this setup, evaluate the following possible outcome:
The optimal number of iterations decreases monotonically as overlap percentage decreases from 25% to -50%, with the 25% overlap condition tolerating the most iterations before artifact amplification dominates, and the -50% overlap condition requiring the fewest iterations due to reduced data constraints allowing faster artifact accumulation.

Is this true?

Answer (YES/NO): NO